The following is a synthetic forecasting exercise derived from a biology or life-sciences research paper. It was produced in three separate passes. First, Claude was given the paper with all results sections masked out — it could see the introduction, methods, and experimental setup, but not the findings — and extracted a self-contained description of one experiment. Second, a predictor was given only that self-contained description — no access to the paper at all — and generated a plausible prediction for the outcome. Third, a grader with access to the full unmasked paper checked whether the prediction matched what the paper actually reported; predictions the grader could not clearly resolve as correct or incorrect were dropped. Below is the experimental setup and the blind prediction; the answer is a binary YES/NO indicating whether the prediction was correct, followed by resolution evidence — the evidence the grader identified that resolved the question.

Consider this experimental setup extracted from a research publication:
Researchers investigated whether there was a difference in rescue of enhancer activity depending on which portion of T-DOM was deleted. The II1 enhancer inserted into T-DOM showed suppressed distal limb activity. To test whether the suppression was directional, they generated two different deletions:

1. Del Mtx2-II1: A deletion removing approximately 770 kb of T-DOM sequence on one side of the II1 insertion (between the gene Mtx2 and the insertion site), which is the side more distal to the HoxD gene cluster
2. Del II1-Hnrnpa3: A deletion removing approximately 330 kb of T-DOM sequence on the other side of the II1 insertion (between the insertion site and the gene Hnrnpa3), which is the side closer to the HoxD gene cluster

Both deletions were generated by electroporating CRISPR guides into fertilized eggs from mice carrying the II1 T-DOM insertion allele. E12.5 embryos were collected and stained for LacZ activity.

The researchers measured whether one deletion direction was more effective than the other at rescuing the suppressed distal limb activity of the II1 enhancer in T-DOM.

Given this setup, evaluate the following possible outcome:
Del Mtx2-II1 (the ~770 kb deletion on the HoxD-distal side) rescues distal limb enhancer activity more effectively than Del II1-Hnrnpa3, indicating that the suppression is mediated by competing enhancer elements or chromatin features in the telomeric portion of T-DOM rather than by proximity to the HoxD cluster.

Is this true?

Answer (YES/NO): NO